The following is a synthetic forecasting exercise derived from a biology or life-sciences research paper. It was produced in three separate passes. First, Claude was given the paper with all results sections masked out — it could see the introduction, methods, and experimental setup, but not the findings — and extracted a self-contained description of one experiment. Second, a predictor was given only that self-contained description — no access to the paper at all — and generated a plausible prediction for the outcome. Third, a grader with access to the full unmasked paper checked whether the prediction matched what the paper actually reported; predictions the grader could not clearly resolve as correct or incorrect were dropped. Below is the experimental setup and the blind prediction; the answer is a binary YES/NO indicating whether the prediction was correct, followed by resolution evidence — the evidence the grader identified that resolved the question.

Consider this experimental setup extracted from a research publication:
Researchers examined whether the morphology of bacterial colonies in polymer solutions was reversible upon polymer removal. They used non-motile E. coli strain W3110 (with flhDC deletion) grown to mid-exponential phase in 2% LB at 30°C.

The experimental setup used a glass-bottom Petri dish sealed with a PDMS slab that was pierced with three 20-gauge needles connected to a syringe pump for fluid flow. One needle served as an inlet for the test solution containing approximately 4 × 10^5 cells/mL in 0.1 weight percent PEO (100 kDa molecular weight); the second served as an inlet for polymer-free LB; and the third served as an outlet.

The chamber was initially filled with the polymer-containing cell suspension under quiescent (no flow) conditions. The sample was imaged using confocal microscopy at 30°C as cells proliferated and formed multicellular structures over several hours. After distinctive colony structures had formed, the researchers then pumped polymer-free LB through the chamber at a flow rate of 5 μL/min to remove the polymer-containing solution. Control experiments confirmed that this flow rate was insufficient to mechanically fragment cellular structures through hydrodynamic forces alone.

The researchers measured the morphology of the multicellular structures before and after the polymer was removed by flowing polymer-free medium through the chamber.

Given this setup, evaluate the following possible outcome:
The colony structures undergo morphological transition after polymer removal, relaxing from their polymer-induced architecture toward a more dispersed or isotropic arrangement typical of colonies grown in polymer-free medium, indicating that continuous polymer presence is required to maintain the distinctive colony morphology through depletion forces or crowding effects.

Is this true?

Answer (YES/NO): YES